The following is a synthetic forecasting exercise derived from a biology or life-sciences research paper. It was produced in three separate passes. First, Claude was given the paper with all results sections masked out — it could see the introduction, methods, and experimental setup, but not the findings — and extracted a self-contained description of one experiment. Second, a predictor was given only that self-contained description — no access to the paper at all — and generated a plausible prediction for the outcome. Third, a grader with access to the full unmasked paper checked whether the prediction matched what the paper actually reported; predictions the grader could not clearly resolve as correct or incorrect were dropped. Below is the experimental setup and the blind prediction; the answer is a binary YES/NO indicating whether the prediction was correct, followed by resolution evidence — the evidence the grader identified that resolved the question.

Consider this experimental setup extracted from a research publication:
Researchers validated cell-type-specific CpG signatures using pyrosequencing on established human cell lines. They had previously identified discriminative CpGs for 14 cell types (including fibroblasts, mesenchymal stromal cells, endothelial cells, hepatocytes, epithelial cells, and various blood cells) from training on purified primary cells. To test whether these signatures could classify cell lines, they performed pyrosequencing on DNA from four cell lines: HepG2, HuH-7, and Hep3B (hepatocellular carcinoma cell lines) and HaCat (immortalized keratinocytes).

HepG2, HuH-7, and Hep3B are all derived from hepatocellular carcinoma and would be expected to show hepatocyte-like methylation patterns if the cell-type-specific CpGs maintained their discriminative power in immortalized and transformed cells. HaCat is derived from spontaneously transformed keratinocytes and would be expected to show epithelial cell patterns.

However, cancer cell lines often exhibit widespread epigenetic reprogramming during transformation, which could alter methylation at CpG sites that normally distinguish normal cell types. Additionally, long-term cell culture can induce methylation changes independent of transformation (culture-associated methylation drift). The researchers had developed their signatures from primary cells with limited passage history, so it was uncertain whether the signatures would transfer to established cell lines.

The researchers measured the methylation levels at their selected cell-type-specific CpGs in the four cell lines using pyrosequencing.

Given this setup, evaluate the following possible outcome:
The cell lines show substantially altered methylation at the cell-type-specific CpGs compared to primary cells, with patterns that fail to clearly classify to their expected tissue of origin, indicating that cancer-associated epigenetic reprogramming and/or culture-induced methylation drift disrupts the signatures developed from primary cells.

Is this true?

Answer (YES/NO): YES